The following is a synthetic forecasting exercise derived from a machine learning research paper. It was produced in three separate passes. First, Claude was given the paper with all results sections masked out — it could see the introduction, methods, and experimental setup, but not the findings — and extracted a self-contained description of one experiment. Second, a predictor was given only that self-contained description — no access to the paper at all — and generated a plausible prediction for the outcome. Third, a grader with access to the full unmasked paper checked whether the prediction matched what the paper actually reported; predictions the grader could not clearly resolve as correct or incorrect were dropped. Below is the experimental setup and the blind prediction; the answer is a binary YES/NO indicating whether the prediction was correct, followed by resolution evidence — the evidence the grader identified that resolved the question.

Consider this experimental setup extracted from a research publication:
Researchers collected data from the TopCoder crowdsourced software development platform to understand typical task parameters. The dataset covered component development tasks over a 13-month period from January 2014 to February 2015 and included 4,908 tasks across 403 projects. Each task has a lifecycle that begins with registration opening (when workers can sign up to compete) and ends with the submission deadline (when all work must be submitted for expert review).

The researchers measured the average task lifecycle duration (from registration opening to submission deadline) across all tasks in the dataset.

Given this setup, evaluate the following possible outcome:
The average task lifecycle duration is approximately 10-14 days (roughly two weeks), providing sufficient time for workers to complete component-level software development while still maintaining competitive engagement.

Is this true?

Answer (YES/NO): YES